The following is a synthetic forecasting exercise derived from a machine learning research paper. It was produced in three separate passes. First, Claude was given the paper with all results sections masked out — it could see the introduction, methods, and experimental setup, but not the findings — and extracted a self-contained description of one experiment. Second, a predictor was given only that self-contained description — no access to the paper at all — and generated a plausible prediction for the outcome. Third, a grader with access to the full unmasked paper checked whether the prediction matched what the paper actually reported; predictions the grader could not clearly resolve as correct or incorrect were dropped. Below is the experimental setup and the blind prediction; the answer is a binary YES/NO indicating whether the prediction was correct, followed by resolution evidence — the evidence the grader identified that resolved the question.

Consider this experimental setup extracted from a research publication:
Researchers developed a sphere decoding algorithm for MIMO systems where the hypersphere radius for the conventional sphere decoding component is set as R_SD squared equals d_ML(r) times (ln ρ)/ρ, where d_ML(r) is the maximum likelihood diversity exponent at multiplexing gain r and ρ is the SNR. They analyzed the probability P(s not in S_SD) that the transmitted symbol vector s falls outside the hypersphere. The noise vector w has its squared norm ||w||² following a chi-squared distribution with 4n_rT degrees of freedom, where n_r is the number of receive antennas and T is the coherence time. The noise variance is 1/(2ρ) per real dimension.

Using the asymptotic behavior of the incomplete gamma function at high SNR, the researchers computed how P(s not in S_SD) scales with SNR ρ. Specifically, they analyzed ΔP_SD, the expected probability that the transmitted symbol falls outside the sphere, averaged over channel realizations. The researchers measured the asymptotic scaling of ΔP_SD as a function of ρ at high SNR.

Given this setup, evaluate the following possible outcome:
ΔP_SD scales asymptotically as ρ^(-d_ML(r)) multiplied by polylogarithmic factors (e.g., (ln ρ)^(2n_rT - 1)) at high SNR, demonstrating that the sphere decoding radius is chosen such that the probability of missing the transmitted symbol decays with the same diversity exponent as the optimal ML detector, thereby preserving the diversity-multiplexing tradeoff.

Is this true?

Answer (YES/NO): YES